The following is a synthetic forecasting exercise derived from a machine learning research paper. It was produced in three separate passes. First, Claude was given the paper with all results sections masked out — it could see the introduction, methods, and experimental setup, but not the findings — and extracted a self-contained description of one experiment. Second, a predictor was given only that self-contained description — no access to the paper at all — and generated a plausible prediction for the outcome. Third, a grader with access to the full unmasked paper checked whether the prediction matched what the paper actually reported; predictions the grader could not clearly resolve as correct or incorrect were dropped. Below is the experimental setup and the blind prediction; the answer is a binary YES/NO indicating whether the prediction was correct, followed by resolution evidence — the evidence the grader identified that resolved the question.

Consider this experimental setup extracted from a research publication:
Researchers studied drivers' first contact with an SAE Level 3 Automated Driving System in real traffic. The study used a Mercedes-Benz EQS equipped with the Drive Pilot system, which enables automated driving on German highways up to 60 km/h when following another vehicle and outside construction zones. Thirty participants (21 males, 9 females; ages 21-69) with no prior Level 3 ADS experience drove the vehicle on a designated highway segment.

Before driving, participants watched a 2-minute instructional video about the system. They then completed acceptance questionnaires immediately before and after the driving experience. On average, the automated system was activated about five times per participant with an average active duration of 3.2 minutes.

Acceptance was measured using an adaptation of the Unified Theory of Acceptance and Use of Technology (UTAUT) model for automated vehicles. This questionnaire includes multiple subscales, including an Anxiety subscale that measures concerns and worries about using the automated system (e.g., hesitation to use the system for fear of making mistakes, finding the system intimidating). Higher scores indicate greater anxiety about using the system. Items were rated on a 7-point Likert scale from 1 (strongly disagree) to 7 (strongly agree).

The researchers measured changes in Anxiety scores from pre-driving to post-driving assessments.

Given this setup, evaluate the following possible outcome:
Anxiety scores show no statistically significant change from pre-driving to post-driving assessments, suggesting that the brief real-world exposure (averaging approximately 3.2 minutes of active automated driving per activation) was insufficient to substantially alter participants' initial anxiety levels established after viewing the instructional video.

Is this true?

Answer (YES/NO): YES